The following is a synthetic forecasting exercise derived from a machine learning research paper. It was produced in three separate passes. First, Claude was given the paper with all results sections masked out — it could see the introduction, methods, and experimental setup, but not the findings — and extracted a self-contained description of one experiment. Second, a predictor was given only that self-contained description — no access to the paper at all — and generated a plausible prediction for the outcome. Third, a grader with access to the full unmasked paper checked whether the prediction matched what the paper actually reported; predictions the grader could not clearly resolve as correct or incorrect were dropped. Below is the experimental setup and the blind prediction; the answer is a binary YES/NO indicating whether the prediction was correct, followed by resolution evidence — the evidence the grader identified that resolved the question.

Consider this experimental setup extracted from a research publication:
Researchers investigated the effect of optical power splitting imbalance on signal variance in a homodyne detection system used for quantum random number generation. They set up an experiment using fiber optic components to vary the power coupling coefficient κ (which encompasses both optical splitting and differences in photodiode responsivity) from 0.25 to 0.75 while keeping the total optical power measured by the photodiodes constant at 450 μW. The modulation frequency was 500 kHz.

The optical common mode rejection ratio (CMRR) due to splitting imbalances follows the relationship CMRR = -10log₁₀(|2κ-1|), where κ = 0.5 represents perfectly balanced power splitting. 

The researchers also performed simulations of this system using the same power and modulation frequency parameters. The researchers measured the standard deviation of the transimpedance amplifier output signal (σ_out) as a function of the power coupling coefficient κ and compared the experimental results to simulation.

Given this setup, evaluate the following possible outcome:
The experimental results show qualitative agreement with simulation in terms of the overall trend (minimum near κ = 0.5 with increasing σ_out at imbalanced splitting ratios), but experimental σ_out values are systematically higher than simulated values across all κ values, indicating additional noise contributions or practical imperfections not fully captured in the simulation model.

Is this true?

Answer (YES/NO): NO